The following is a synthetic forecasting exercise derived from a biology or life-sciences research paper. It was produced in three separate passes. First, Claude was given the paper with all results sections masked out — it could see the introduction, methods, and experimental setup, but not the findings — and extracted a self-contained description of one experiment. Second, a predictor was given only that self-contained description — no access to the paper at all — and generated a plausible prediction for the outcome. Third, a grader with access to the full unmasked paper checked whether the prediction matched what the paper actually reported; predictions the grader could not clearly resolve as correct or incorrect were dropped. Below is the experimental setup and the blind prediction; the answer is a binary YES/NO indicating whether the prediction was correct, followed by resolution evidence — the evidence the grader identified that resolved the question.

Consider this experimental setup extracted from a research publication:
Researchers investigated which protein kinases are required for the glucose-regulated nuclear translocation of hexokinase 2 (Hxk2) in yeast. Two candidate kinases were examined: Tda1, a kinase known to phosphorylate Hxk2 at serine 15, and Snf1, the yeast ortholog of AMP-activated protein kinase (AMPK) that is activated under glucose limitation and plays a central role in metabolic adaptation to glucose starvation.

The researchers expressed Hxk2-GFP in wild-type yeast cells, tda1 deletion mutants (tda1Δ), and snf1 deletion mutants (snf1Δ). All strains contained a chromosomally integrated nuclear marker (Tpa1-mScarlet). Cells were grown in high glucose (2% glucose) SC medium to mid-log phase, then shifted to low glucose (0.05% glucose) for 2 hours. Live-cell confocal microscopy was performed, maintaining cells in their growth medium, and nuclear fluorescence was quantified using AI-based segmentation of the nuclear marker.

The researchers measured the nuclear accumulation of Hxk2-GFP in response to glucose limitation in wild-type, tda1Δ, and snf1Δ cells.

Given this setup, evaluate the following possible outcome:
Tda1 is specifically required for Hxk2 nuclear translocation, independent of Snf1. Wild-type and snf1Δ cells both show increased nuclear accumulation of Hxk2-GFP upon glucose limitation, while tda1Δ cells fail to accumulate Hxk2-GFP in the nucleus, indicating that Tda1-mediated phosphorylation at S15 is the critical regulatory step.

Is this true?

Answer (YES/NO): YES